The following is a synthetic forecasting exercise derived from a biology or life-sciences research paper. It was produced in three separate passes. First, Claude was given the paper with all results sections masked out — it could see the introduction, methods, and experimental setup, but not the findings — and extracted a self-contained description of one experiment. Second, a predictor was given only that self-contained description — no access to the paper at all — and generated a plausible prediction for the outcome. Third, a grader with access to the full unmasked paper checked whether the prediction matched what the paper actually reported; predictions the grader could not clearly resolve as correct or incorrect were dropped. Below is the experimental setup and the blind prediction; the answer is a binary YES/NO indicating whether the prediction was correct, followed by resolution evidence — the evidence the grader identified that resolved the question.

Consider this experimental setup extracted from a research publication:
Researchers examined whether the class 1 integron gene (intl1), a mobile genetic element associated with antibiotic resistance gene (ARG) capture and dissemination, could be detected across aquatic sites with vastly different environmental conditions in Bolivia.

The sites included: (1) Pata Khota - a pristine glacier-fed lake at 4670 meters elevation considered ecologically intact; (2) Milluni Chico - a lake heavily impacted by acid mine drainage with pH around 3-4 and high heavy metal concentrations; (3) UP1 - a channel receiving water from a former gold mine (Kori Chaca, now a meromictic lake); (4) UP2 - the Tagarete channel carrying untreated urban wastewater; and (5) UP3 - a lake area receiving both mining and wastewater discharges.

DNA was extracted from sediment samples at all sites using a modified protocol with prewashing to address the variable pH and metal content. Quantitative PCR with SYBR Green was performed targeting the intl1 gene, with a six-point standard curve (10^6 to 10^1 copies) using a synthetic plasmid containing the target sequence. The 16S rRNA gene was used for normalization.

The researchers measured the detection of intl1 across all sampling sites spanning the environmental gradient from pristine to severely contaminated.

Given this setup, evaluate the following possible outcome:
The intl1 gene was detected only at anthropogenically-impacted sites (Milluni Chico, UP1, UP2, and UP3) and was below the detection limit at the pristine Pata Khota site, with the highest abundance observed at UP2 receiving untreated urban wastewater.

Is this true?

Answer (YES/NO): NO